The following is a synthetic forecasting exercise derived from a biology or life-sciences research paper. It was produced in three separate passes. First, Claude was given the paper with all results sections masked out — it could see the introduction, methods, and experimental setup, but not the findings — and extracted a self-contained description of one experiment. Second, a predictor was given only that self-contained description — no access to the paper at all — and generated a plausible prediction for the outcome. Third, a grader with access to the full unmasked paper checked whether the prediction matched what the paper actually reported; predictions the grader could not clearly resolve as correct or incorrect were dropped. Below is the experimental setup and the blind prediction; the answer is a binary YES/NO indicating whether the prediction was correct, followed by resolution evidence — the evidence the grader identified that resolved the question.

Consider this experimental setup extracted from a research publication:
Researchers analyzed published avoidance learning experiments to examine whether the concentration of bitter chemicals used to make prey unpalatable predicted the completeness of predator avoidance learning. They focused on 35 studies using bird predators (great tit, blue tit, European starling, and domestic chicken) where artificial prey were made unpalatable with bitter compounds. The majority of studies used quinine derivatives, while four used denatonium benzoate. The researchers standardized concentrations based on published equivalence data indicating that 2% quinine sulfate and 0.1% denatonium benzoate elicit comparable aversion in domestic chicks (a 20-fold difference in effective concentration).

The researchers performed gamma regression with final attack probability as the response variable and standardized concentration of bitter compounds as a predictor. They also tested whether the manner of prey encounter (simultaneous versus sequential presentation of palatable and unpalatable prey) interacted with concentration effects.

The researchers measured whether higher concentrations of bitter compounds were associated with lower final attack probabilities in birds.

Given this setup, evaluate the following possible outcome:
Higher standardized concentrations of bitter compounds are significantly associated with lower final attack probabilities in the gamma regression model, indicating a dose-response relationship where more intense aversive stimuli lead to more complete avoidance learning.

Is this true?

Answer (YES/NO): NO